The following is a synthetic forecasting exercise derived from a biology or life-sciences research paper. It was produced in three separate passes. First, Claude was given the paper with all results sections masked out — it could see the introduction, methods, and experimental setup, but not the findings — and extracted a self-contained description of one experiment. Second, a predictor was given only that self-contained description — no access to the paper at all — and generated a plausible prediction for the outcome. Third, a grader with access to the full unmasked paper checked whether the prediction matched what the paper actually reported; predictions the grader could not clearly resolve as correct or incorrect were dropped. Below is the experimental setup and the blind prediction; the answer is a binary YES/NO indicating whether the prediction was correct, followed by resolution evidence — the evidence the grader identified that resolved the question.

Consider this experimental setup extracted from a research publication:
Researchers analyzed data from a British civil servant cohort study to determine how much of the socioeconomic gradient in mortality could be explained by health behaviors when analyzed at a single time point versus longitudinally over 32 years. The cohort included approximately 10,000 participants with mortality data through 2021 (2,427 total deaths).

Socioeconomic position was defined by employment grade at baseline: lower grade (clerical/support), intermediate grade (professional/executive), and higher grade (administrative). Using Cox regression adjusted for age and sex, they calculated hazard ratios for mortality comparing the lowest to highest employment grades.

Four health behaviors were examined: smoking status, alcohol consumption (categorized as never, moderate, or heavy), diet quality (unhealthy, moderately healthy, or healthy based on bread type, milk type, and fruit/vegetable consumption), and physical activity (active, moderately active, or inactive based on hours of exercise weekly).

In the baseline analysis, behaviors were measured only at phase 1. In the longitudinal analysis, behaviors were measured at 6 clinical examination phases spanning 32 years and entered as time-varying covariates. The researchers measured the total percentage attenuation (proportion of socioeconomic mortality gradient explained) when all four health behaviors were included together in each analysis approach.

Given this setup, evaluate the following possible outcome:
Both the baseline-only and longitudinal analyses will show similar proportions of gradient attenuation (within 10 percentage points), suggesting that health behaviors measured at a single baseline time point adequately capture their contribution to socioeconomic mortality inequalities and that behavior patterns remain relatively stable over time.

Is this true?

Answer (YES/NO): NO